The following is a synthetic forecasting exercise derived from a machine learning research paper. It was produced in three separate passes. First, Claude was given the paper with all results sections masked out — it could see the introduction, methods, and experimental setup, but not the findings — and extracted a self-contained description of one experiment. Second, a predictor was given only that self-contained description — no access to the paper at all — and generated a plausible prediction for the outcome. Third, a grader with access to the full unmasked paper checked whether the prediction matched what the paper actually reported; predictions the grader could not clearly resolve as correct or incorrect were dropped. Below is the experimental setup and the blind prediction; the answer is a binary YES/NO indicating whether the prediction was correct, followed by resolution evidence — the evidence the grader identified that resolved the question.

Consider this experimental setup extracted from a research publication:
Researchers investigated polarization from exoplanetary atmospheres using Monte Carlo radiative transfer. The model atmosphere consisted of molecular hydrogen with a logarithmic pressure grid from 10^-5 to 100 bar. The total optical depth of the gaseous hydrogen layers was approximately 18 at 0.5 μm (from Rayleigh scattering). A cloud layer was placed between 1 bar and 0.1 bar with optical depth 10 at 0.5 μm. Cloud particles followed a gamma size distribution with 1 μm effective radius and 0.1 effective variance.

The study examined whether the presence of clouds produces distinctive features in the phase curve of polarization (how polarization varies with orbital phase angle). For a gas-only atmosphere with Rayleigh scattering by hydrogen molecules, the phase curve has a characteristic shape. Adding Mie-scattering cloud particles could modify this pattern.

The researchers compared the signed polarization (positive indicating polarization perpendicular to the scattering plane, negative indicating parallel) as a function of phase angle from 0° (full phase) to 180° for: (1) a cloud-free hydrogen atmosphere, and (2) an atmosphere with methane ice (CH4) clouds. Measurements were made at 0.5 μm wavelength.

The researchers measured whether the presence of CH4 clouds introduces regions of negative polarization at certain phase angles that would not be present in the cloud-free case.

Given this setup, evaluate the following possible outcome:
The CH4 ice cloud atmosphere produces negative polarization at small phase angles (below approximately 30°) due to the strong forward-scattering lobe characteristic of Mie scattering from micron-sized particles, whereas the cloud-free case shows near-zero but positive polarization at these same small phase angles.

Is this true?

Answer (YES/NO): NO